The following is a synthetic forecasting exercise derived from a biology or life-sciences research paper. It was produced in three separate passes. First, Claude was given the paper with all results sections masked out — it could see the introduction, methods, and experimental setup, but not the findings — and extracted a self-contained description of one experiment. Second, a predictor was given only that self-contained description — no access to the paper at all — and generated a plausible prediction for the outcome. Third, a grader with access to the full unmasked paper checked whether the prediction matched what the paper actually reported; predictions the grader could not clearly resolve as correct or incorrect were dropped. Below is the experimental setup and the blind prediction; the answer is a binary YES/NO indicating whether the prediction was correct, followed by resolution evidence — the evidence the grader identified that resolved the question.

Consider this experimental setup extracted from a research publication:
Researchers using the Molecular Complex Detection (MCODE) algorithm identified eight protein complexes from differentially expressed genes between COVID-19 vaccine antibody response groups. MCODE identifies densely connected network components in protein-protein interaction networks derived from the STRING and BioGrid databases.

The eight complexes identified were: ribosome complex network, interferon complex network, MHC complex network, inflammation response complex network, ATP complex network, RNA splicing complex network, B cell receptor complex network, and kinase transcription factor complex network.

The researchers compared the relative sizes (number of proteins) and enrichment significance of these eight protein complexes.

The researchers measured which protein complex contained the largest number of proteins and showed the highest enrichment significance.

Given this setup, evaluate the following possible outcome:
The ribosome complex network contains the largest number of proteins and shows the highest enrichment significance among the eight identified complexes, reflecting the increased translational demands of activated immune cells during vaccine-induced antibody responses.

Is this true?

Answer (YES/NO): YES